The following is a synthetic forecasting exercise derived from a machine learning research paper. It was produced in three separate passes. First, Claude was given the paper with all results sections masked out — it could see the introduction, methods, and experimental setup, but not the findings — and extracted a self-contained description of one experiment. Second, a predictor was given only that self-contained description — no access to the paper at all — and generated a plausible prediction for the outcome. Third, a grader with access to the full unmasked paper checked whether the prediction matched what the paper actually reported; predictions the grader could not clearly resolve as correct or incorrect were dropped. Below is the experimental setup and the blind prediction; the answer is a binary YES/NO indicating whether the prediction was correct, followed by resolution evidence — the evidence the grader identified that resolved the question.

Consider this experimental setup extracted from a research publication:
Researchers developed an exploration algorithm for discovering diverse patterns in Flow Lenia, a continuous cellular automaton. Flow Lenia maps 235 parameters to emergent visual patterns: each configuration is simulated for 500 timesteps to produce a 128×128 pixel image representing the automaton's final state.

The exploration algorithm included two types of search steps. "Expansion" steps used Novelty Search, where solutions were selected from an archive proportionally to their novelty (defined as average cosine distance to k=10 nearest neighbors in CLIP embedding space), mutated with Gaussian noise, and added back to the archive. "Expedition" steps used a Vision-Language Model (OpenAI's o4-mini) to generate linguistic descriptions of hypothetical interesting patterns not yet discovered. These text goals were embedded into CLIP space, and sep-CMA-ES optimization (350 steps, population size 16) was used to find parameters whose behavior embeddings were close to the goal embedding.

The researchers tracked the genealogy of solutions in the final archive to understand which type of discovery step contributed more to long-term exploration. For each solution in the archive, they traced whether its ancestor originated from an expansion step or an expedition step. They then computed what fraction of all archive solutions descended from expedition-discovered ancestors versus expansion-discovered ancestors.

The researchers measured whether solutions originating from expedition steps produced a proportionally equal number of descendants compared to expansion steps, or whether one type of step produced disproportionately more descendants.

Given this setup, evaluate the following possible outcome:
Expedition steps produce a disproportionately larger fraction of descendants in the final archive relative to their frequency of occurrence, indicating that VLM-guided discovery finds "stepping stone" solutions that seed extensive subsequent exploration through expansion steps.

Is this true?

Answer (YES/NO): YES